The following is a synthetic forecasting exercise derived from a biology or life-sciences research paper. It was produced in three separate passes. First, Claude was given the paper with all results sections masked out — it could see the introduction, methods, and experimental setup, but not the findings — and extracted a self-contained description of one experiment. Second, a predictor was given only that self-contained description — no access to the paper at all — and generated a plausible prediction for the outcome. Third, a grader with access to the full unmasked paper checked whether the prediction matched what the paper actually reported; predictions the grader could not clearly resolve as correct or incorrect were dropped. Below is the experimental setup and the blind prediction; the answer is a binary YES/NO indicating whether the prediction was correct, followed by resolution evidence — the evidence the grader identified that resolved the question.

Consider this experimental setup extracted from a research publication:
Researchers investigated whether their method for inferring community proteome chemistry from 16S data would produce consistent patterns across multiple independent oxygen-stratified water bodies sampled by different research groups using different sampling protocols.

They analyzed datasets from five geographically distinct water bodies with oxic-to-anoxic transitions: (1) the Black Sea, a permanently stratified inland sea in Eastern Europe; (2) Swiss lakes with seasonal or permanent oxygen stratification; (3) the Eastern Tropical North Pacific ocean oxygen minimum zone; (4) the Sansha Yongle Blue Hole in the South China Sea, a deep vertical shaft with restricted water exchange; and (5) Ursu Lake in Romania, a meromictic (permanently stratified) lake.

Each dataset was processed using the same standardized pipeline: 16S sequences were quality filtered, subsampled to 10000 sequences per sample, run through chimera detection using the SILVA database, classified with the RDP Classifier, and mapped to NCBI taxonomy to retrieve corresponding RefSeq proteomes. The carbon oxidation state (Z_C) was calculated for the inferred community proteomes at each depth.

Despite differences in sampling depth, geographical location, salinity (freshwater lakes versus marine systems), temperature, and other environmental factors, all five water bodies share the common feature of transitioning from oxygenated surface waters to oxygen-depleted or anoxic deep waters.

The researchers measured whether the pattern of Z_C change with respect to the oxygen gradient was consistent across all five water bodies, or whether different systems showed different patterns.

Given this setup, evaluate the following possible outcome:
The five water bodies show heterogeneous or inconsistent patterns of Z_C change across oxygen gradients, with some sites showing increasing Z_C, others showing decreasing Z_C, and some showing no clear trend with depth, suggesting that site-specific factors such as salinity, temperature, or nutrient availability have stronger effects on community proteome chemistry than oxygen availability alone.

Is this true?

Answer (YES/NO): NO